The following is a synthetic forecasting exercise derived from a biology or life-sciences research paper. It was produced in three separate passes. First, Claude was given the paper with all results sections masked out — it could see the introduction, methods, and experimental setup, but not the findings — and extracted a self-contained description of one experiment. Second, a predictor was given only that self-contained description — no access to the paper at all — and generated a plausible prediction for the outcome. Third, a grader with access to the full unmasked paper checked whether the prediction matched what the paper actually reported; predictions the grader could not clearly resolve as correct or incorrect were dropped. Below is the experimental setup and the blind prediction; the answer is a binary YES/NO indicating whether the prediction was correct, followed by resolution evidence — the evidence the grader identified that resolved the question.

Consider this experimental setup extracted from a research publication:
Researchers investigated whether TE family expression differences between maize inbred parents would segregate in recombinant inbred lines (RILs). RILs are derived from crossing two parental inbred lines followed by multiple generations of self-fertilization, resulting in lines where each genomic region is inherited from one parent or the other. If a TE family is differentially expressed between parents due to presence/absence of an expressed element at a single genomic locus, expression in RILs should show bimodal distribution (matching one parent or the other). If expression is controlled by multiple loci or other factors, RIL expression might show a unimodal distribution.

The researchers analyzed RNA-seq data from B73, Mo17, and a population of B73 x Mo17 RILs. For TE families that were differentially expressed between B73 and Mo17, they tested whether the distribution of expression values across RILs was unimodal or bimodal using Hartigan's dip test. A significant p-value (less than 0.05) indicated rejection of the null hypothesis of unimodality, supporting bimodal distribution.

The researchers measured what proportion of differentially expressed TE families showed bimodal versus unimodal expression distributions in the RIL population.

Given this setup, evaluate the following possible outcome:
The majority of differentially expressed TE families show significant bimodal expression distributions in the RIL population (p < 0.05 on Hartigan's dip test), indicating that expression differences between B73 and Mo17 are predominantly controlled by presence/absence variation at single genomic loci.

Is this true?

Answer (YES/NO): NO